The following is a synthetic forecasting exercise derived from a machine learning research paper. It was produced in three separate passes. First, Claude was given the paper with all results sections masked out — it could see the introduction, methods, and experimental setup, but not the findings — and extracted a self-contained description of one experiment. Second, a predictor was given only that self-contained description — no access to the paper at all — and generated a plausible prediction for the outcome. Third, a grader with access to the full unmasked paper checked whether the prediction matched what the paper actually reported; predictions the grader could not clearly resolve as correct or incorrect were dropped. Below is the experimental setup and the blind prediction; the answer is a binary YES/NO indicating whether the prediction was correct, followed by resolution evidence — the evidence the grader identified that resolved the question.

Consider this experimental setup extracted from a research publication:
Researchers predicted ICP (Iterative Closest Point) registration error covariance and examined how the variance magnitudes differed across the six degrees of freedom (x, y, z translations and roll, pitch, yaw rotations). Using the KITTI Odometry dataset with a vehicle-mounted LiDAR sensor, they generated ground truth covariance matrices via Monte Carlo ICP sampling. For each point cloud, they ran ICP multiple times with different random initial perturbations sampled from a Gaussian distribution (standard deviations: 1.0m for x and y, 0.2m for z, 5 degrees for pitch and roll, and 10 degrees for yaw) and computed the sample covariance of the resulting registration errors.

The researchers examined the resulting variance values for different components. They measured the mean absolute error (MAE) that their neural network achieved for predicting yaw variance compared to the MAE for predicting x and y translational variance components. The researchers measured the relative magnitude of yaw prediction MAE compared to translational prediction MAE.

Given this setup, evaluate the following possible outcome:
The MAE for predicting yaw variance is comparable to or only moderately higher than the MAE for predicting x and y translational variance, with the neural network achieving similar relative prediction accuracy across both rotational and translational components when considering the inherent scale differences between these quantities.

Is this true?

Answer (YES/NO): NO